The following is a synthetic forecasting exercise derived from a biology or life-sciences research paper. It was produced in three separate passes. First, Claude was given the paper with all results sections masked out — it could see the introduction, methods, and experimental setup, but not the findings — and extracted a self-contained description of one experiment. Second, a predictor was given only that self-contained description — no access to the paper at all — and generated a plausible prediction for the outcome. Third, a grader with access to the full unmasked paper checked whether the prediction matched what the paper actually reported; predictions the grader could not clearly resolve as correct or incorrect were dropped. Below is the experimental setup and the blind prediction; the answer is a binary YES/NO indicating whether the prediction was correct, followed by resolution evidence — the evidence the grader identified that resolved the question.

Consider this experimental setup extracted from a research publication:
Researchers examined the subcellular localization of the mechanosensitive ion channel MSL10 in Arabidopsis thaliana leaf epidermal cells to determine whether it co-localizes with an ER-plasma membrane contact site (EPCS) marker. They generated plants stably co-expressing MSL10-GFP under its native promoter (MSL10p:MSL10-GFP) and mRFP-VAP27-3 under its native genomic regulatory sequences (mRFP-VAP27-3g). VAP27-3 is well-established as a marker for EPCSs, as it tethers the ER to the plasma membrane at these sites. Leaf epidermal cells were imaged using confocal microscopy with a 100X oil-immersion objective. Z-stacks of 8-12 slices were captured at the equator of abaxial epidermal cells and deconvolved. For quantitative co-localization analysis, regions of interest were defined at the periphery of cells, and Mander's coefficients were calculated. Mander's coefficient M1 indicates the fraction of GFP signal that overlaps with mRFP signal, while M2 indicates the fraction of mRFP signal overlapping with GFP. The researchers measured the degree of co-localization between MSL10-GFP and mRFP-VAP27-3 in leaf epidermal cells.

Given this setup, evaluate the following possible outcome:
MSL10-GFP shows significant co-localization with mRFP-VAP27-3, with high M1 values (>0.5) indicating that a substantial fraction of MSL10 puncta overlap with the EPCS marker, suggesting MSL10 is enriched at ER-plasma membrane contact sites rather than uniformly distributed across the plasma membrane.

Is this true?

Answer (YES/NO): NO